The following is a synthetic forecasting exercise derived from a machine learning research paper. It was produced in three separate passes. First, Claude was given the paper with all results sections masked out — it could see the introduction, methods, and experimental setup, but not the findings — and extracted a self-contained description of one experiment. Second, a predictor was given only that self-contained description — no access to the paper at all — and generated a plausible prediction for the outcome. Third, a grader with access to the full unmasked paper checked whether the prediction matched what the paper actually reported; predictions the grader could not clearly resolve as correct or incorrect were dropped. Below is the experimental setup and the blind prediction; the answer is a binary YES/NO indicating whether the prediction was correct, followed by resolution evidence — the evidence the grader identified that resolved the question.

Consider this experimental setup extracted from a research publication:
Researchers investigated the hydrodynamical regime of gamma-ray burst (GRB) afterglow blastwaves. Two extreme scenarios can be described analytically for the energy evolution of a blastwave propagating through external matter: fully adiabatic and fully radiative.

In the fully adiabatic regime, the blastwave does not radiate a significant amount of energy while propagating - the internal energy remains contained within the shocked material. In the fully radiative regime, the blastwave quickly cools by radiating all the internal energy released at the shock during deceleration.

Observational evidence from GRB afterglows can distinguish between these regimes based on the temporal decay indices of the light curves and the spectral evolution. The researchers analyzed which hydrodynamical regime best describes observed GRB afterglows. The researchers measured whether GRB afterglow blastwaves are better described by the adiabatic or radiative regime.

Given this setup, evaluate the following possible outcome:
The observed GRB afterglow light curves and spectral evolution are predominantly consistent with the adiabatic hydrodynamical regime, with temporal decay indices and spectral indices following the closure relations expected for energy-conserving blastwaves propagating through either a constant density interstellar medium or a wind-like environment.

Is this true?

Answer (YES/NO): YES